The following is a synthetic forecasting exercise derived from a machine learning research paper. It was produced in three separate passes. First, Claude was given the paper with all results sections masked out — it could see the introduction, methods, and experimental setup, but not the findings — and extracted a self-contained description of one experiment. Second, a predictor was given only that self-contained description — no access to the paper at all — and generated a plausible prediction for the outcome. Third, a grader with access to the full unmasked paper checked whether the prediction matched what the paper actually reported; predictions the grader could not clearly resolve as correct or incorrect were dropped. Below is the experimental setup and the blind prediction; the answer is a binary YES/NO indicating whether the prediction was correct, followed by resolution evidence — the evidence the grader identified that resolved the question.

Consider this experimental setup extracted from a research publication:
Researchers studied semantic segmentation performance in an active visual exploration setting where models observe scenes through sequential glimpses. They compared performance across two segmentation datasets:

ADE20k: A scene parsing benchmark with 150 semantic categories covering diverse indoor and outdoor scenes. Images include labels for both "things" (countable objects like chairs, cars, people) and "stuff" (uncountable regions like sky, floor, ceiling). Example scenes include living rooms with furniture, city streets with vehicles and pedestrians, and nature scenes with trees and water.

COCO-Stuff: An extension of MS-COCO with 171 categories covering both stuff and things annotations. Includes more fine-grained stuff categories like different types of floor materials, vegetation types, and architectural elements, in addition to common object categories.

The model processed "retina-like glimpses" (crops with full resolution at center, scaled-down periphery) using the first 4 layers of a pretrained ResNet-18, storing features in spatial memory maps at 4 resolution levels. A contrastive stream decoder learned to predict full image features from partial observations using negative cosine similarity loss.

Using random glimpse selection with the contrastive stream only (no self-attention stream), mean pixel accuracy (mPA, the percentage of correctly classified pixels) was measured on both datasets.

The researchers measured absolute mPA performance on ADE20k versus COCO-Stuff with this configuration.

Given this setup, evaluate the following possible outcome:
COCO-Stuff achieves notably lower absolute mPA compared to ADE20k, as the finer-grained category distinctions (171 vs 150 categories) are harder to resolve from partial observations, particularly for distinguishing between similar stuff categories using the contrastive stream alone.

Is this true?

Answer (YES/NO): YES